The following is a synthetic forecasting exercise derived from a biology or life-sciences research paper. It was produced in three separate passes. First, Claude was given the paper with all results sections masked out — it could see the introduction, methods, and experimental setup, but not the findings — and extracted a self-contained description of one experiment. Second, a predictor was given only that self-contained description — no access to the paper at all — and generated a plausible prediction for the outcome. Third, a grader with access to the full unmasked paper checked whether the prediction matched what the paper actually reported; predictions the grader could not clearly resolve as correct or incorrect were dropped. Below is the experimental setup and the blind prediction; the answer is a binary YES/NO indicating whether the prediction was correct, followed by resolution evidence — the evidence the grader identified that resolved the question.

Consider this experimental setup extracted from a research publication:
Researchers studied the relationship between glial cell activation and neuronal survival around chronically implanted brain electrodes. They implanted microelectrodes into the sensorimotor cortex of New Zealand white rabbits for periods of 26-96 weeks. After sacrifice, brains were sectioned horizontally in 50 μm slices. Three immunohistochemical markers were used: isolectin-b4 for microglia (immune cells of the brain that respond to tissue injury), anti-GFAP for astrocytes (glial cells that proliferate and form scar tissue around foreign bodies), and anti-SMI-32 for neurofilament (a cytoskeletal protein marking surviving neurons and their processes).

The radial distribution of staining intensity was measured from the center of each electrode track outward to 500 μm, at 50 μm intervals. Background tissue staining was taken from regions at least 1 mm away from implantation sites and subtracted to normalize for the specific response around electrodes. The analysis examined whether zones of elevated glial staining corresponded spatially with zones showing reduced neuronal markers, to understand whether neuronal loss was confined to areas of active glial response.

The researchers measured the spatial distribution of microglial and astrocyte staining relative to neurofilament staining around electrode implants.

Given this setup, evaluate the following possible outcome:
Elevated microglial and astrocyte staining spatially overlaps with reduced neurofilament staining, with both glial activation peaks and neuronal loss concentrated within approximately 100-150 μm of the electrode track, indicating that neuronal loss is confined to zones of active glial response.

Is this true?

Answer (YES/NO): NO